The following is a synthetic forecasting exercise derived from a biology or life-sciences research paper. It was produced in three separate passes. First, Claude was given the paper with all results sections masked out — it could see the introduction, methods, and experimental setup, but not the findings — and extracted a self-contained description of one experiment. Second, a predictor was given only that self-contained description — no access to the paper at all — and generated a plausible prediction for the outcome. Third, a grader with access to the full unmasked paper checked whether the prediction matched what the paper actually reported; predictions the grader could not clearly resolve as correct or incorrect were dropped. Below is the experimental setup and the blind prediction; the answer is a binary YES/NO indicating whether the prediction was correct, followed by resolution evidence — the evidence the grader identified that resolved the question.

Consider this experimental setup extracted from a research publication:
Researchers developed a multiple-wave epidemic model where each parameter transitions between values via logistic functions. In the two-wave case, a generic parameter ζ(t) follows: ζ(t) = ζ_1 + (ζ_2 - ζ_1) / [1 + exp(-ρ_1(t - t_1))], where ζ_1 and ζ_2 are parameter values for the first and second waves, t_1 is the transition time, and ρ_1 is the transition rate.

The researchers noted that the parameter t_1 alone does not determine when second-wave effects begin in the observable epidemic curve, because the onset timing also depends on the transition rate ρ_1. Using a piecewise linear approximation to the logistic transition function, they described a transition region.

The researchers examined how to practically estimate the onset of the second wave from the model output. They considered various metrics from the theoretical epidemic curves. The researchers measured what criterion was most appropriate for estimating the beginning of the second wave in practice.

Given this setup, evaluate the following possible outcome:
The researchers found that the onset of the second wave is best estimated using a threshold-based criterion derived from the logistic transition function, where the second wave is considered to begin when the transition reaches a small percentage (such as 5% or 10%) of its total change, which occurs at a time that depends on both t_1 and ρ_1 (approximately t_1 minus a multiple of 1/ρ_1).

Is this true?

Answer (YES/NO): NO